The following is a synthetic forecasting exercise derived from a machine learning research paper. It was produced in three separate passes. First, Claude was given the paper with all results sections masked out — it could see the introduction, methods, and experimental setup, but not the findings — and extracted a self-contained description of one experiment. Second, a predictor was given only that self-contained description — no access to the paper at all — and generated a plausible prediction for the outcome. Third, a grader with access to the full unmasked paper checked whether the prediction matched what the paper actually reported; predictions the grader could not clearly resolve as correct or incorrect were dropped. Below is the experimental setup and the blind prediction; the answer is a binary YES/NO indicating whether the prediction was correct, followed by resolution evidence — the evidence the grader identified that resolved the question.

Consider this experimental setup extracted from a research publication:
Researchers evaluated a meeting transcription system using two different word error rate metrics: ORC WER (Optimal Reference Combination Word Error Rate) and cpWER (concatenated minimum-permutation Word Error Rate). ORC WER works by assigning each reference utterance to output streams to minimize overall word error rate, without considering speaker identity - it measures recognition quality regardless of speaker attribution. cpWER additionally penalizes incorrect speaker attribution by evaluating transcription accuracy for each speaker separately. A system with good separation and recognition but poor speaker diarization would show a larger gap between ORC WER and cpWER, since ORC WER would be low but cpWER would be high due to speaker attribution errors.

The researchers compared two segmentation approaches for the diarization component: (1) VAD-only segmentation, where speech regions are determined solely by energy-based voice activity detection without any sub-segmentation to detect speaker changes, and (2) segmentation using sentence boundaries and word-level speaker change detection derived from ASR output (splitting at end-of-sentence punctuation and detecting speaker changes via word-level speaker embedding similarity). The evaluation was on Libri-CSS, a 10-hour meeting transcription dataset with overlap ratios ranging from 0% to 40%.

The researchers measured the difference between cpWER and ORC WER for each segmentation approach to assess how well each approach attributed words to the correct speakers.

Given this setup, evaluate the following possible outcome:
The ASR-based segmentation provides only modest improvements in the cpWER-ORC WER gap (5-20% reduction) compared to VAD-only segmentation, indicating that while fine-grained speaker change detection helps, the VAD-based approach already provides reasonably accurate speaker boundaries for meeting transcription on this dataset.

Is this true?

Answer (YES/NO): NO